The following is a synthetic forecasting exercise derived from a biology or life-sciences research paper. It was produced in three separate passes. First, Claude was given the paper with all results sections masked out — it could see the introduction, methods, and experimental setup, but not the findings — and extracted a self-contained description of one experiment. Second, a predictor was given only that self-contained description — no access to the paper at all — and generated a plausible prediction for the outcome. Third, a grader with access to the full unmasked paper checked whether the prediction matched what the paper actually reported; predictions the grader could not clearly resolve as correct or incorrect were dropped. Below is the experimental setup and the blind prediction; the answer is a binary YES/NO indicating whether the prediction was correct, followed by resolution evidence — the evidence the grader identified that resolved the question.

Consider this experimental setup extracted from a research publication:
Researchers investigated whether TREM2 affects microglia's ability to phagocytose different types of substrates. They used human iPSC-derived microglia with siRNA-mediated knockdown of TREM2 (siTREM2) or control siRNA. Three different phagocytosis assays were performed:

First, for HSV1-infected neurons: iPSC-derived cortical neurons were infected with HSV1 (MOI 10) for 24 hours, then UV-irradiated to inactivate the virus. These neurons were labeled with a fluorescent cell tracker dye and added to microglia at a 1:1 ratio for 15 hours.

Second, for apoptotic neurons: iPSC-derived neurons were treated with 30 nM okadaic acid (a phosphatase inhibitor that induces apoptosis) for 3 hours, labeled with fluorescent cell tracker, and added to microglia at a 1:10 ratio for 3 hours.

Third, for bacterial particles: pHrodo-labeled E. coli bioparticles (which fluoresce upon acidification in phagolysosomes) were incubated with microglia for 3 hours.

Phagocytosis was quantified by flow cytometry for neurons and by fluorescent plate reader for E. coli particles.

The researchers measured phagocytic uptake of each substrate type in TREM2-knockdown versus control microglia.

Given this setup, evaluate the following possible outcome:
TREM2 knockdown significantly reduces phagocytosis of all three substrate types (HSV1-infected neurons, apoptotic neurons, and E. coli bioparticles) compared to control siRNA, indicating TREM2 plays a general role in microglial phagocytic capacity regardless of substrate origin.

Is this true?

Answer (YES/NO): NO